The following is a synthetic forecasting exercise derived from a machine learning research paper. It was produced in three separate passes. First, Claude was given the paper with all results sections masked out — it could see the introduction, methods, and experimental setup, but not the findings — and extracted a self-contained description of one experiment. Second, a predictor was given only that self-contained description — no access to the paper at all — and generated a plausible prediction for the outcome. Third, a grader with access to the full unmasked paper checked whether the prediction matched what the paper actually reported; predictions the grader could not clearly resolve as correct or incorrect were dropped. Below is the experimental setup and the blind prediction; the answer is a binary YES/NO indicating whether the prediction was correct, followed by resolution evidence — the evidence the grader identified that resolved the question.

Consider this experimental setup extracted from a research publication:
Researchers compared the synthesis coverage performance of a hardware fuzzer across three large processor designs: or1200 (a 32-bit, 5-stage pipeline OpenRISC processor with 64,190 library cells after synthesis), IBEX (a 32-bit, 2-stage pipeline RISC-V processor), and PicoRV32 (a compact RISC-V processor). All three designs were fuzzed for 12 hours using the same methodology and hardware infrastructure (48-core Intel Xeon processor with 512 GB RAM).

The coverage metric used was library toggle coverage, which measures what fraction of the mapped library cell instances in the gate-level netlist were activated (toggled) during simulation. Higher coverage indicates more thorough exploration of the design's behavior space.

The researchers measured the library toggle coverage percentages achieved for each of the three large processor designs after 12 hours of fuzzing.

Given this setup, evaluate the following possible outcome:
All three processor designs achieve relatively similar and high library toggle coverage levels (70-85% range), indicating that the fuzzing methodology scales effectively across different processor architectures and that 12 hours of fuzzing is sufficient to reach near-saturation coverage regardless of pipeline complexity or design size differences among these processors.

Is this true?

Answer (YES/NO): NO